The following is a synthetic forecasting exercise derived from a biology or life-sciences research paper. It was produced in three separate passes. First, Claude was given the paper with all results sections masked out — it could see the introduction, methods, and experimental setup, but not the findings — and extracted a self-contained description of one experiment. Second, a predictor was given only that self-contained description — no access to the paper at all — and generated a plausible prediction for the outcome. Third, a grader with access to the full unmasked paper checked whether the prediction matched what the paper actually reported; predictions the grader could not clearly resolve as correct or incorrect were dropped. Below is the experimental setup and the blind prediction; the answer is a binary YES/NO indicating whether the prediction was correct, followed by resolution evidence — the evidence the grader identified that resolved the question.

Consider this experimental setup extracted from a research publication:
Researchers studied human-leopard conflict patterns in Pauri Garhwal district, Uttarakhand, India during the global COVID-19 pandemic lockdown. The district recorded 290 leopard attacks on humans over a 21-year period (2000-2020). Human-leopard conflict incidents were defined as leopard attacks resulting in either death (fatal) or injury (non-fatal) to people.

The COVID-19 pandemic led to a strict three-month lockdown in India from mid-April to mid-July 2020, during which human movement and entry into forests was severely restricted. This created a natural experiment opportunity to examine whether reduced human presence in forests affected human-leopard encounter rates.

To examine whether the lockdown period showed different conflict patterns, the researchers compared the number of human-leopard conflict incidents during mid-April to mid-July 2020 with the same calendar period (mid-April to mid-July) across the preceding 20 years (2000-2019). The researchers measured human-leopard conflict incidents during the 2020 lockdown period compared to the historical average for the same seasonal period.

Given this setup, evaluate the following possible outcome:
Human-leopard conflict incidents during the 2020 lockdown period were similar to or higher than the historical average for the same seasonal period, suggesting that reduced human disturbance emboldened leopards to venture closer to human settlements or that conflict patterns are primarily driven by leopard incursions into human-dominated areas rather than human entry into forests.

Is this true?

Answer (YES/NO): NO